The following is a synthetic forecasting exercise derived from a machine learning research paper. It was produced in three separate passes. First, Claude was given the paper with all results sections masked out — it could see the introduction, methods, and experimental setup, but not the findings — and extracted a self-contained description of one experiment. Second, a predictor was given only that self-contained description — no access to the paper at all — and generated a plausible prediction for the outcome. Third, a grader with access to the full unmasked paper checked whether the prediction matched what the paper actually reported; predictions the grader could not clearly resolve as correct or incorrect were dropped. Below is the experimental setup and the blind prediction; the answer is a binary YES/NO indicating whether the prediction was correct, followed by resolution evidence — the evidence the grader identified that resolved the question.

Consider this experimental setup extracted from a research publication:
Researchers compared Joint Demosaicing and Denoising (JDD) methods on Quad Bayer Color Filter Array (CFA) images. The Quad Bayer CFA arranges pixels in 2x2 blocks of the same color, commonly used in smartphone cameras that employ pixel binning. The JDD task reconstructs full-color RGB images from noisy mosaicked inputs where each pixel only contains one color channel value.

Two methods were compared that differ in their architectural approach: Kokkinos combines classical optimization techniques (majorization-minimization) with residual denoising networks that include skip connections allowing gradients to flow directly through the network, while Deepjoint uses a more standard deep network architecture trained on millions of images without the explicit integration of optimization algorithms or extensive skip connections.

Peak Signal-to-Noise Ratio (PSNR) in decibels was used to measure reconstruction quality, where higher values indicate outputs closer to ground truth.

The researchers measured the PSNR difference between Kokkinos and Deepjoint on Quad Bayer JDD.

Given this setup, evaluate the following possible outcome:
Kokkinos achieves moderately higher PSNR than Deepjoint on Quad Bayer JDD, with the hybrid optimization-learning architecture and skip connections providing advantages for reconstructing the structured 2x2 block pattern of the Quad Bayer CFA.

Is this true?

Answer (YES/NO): YES